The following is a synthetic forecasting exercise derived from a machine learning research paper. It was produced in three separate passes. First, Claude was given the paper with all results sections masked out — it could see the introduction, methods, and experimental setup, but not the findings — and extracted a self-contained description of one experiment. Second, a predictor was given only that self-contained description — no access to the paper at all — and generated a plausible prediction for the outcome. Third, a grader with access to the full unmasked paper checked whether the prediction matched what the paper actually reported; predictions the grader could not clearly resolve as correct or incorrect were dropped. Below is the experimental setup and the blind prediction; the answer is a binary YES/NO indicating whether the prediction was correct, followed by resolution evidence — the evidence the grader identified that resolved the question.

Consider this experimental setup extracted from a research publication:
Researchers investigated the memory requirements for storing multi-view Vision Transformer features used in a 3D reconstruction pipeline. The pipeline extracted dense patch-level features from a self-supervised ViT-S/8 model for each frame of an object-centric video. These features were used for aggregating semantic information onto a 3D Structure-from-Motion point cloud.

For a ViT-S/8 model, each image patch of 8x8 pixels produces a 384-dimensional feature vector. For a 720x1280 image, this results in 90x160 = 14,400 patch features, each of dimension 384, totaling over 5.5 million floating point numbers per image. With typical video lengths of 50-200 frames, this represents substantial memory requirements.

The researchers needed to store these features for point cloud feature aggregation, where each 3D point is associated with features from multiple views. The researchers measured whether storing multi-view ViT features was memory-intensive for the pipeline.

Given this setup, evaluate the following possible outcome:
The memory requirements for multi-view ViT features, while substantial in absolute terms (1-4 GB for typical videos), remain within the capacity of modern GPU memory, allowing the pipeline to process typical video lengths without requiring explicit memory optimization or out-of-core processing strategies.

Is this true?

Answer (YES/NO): NO